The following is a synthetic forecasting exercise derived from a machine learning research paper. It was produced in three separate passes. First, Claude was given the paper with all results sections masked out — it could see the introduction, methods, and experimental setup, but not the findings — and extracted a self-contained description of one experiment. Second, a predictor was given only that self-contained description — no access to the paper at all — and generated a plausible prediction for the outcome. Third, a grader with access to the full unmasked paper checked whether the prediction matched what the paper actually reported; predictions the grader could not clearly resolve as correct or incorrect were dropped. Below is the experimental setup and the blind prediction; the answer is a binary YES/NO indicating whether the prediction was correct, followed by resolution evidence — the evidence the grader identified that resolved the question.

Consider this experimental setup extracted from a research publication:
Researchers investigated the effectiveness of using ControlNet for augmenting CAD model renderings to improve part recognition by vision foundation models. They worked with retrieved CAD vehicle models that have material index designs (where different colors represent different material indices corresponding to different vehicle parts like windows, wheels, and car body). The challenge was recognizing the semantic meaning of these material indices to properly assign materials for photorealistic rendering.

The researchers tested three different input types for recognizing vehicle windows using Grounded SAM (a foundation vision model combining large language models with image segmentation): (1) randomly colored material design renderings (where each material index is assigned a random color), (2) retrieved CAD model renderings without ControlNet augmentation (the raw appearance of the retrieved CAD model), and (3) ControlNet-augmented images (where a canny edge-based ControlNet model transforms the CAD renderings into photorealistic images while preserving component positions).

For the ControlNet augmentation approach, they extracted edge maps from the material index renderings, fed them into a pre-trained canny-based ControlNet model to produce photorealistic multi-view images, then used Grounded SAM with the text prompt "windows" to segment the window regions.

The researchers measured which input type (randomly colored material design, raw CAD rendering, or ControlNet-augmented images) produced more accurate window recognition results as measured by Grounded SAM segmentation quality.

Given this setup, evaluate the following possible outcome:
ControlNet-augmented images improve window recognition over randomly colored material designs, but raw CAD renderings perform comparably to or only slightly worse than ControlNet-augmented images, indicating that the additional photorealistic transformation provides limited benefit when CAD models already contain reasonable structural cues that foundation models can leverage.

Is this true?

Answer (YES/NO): NO